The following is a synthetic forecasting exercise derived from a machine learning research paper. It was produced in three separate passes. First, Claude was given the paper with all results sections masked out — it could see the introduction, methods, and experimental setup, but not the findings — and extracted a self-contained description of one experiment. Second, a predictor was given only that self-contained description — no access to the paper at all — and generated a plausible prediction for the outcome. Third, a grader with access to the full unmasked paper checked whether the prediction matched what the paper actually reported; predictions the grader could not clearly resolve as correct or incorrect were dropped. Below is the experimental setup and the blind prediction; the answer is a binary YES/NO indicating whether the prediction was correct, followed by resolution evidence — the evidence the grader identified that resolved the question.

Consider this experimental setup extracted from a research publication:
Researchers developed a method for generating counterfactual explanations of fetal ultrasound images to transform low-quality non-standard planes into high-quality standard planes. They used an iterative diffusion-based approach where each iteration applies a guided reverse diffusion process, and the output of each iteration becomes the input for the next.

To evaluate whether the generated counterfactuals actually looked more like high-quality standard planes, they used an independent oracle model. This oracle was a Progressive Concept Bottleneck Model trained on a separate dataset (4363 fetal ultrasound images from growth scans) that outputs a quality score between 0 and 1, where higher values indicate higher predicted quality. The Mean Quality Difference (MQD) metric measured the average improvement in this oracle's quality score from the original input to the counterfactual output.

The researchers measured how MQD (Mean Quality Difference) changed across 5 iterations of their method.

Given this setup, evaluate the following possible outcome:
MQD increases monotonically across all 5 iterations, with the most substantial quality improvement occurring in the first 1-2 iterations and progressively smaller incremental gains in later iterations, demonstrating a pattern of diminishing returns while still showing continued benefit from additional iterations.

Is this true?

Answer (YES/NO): NO